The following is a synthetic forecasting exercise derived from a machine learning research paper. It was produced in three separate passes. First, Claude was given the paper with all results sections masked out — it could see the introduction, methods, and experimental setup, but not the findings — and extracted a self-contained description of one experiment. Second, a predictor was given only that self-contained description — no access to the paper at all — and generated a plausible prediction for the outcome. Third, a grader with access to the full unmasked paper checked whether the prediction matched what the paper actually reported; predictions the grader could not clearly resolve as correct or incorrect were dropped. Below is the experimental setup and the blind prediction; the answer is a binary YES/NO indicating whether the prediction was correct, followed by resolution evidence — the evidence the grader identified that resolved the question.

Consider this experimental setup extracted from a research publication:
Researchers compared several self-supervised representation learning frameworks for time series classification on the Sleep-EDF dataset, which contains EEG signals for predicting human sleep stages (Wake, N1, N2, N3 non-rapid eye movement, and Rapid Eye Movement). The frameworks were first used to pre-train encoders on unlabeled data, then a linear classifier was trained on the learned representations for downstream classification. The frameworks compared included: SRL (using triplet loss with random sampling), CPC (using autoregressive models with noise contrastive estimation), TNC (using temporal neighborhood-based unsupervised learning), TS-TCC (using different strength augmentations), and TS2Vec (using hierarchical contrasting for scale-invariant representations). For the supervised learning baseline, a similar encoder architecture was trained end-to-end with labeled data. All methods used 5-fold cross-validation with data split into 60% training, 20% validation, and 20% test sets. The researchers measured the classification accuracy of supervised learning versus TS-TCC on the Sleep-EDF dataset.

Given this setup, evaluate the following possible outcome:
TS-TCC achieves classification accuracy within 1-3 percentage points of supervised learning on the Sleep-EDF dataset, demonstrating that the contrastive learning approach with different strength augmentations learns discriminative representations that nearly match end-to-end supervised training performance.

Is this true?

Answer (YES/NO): YES